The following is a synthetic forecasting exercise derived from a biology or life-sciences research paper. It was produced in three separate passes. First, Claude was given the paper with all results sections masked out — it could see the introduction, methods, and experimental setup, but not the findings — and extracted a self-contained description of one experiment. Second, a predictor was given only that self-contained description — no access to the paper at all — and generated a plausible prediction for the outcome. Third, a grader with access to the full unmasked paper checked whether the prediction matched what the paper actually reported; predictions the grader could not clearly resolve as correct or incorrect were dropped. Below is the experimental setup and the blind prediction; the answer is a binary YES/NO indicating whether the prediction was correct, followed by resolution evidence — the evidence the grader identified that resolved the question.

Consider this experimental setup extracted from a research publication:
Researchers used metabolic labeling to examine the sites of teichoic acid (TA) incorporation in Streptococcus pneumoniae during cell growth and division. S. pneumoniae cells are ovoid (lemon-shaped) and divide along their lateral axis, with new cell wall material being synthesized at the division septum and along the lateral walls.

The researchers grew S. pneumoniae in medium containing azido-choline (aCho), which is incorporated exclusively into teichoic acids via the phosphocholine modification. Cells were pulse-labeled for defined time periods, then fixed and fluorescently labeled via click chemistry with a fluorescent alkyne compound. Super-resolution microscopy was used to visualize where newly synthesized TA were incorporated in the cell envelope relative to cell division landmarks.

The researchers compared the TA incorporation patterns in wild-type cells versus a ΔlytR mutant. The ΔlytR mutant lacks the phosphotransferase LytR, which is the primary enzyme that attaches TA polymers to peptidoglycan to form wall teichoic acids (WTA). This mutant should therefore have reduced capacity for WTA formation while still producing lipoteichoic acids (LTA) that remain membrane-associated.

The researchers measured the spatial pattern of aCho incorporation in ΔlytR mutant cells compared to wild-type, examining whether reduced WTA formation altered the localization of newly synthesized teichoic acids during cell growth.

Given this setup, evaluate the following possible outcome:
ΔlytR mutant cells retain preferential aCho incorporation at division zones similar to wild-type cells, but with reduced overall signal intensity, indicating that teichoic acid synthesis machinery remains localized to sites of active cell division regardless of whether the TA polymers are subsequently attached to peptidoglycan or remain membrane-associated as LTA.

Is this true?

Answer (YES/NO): YES